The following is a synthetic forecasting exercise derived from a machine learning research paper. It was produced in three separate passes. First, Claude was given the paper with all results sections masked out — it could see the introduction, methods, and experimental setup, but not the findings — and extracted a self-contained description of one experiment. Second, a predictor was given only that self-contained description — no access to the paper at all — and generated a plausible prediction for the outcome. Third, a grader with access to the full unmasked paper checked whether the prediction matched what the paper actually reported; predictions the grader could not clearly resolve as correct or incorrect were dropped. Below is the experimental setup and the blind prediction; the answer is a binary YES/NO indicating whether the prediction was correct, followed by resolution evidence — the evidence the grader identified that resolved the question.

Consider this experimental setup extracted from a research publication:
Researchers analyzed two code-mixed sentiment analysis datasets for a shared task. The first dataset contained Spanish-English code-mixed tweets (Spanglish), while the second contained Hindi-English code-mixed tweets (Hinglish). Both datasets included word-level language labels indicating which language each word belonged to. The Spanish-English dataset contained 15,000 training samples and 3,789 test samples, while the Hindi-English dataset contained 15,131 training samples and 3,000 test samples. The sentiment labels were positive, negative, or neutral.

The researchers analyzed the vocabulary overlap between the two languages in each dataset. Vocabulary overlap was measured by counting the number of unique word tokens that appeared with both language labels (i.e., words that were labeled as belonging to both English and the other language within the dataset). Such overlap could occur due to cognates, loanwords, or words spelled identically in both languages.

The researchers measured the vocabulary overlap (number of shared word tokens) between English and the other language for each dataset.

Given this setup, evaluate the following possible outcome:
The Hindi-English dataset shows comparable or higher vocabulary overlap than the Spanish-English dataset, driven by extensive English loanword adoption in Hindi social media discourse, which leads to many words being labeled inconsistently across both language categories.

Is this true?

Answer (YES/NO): YES